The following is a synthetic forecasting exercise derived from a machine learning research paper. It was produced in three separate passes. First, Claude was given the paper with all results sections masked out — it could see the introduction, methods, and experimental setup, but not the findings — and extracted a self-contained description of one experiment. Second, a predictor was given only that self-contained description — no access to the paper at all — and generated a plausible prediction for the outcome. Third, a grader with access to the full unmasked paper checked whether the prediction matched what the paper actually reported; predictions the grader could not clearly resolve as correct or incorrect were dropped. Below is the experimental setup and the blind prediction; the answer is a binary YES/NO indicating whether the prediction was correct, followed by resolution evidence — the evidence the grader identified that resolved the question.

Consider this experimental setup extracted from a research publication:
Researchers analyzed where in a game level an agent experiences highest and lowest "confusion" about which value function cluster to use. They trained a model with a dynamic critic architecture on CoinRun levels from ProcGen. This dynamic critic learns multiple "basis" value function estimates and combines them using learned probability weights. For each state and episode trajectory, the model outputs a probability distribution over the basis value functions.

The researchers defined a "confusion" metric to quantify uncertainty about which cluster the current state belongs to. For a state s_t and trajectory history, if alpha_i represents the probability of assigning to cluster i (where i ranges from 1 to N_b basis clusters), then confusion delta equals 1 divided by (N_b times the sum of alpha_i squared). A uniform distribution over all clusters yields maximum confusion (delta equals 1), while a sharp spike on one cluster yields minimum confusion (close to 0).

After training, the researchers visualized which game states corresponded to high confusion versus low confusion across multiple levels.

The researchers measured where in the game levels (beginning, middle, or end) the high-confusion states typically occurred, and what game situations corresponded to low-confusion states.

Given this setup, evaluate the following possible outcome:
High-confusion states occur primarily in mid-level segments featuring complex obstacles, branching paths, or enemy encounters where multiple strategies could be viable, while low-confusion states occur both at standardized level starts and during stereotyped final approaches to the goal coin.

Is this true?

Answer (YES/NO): YES